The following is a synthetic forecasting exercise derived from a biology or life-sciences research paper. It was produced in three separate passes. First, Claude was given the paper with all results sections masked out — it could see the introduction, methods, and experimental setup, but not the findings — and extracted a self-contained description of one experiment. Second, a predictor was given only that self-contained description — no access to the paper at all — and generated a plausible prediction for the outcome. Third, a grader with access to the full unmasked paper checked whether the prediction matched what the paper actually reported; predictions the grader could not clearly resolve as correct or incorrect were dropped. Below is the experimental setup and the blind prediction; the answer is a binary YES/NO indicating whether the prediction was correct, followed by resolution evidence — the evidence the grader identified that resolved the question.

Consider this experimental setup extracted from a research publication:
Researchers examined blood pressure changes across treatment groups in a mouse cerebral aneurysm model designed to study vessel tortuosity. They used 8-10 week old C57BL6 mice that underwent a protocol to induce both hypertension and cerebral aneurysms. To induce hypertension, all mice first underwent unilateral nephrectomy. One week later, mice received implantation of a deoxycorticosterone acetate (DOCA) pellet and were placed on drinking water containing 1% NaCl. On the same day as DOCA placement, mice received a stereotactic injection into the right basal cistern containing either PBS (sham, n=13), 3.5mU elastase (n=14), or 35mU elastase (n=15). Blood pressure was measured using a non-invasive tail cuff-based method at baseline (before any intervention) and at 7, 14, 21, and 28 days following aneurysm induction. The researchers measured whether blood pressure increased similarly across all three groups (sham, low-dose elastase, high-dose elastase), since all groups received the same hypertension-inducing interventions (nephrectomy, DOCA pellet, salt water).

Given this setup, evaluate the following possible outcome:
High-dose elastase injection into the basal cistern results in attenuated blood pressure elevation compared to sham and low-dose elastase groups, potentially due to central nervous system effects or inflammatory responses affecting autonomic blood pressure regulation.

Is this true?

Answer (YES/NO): NO